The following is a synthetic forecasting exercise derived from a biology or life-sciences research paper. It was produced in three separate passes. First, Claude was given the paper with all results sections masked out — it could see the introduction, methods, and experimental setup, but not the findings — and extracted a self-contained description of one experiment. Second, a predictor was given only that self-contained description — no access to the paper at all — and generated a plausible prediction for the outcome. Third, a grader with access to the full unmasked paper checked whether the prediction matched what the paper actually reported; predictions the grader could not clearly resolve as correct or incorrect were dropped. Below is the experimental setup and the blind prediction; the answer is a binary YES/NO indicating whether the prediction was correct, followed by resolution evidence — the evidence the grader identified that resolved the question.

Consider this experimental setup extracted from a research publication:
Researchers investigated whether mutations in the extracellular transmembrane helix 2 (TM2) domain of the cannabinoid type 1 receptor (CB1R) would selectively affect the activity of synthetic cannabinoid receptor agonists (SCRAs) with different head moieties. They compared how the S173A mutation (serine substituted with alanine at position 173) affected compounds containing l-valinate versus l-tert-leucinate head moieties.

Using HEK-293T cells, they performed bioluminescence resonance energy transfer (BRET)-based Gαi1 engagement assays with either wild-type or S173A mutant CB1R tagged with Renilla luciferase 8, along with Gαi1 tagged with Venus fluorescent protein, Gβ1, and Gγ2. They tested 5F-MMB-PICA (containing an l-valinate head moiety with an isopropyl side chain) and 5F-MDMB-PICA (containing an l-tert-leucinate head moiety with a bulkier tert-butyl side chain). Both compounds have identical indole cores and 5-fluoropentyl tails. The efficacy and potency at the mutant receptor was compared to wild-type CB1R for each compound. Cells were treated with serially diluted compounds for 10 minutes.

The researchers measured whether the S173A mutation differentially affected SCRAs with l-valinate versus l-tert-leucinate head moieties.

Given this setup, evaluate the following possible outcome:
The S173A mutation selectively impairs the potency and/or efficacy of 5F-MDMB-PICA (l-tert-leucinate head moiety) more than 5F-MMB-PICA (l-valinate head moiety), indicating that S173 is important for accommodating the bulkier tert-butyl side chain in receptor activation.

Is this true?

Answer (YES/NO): NO